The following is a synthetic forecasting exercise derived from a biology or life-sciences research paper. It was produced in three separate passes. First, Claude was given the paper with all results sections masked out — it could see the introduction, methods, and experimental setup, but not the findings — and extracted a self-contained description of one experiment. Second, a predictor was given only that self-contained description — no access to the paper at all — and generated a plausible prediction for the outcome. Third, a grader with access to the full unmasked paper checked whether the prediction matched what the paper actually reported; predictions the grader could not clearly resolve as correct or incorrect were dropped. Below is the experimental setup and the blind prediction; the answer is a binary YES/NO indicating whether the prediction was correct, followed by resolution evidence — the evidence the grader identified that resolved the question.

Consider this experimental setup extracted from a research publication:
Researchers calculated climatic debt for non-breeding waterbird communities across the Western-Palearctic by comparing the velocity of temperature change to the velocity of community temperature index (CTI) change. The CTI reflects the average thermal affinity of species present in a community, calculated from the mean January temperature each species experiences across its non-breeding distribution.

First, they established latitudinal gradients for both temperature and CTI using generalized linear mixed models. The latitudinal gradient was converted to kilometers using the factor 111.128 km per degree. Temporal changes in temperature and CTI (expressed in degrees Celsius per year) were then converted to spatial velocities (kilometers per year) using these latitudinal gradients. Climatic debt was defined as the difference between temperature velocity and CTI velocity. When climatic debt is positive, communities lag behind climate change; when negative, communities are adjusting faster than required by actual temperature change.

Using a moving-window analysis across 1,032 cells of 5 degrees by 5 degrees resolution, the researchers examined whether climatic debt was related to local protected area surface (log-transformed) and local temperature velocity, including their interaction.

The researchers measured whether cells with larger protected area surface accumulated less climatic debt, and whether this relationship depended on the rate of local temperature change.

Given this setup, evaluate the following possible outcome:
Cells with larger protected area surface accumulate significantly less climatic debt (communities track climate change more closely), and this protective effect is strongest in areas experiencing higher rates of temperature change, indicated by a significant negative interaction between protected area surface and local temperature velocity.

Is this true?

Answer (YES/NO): NO